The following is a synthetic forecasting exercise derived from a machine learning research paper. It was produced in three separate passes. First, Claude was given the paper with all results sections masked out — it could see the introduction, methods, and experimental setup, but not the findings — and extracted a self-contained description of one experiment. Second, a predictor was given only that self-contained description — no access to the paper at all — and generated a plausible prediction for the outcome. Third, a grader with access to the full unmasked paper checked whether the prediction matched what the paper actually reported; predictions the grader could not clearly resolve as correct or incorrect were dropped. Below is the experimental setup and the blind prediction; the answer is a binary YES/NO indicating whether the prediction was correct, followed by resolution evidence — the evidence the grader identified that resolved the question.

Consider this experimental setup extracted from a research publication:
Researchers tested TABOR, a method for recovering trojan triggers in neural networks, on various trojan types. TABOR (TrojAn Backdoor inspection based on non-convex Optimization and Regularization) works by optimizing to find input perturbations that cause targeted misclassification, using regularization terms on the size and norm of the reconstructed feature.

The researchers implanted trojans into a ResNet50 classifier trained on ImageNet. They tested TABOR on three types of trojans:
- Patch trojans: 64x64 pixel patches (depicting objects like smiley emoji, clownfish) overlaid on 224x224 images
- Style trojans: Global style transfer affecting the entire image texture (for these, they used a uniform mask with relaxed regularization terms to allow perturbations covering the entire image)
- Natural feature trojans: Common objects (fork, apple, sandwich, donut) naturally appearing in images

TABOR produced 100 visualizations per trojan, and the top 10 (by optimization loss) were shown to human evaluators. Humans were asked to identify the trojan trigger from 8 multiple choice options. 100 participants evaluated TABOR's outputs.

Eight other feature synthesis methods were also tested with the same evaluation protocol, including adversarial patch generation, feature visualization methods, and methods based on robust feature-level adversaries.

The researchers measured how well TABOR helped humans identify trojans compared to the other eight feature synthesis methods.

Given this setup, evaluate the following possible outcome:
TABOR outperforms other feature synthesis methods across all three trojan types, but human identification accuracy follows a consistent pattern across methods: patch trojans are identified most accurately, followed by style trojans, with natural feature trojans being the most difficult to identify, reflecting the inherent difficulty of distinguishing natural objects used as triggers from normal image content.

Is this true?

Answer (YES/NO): NO